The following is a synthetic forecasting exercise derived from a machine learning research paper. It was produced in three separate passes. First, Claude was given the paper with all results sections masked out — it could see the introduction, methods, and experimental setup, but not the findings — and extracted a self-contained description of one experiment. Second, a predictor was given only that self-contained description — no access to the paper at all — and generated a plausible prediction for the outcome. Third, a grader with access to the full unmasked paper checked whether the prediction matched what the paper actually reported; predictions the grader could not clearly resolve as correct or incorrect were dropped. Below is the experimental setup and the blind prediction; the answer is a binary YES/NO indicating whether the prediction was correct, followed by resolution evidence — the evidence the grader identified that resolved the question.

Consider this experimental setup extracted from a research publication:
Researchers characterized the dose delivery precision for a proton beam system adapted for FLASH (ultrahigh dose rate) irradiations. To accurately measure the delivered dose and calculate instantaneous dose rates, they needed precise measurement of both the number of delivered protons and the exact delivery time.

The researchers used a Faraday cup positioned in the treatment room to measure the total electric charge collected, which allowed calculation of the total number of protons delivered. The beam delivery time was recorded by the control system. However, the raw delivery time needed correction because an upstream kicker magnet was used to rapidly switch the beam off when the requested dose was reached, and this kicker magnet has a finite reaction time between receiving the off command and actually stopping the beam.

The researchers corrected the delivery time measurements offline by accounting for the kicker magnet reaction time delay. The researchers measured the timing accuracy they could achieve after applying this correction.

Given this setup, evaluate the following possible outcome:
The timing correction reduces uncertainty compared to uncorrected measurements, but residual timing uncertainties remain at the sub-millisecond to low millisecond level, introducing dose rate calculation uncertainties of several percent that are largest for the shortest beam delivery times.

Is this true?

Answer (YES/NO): NO